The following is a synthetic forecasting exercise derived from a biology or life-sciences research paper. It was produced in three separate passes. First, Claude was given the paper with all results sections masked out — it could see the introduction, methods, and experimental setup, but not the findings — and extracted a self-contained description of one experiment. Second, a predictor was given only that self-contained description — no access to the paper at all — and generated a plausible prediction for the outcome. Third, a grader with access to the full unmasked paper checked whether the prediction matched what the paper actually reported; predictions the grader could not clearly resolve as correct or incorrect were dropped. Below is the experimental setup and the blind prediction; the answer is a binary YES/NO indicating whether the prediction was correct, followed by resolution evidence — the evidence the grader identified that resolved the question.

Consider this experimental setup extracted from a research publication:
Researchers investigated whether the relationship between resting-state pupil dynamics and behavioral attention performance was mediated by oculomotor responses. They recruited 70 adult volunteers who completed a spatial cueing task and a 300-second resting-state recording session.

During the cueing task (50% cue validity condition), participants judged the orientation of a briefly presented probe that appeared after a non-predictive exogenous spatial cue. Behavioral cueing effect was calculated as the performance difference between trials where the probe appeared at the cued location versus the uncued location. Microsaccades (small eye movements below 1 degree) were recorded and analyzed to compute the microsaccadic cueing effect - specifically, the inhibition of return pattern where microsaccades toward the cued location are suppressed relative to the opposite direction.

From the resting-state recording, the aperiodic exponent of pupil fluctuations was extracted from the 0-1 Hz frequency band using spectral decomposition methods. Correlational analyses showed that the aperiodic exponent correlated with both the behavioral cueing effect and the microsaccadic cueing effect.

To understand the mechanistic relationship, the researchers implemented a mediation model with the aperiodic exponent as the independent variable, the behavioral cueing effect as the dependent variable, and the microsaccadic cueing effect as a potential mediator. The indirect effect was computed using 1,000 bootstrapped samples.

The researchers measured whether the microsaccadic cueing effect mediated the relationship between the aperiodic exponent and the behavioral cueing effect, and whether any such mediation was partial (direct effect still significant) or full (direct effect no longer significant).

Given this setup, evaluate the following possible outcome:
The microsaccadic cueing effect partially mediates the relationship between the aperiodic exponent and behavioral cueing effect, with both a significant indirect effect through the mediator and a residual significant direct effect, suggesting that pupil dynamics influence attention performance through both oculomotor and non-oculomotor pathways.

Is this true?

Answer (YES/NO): NO